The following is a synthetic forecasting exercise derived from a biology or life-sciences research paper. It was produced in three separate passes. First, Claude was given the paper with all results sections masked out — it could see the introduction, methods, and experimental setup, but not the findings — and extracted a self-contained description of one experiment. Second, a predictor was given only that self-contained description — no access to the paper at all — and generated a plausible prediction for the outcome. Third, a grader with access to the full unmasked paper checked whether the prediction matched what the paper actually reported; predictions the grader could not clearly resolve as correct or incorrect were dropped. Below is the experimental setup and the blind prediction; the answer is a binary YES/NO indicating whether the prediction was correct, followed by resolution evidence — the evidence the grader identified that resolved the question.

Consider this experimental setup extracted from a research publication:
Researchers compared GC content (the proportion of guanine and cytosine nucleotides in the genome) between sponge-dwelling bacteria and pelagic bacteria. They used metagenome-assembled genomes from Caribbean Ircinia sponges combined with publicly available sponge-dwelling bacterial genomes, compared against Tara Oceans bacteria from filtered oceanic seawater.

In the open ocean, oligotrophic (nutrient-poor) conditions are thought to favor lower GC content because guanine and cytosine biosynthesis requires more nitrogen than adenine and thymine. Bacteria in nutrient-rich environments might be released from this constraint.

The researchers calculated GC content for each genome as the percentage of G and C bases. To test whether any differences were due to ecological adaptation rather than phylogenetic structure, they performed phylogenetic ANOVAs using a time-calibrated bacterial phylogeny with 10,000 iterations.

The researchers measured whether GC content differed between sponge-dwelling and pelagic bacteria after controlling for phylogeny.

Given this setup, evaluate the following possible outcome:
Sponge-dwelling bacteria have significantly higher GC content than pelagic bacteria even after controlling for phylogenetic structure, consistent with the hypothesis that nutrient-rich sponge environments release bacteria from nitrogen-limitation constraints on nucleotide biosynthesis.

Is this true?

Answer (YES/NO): YES